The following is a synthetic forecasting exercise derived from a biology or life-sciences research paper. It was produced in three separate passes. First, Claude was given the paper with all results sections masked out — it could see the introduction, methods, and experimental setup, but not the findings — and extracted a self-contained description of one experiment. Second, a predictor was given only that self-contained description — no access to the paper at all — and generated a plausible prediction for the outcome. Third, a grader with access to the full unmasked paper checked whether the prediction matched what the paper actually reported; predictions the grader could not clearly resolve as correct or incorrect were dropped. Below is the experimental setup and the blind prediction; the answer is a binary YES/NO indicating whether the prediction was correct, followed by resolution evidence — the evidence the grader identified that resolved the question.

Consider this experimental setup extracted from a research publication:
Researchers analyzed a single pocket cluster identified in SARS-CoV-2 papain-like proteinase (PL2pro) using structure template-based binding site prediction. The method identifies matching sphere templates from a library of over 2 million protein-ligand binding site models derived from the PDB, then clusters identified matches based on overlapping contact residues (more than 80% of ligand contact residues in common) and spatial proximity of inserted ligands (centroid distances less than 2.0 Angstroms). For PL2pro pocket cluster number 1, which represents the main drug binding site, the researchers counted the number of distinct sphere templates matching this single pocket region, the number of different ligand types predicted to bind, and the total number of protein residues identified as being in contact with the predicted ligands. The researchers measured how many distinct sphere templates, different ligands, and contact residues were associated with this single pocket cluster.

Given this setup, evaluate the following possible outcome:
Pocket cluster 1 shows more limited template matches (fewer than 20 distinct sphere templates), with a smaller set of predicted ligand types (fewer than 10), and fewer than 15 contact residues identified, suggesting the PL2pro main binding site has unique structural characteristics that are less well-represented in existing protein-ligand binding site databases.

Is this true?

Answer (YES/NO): NO